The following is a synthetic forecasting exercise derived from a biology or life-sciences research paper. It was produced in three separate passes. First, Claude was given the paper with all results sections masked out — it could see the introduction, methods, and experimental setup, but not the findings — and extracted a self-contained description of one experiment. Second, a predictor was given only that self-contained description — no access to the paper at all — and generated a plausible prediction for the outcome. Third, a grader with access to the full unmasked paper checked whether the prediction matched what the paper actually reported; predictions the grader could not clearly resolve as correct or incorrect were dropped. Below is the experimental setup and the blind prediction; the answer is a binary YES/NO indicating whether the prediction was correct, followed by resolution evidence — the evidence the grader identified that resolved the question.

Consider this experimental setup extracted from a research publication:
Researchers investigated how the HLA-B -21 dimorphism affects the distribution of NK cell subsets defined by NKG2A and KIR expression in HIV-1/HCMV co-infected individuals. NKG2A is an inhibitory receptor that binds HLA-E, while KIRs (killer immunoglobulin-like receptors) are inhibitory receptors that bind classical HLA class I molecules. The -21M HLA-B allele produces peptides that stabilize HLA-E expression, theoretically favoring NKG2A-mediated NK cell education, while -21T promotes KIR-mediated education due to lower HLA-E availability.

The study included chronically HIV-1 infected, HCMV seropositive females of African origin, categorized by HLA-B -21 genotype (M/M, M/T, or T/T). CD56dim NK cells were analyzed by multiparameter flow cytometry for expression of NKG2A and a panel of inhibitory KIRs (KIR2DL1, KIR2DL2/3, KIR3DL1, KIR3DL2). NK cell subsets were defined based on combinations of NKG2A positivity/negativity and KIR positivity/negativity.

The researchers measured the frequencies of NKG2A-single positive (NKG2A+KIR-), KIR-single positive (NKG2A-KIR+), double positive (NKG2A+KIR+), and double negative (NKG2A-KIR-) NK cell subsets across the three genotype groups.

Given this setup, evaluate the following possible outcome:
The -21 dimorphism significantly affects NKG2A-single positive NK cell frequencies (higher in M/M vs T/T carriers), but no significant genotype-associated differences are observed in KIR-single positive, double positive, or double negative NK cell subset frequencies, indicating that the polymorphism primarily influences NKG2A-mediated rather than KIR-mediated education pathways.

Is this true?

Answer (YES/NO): NO